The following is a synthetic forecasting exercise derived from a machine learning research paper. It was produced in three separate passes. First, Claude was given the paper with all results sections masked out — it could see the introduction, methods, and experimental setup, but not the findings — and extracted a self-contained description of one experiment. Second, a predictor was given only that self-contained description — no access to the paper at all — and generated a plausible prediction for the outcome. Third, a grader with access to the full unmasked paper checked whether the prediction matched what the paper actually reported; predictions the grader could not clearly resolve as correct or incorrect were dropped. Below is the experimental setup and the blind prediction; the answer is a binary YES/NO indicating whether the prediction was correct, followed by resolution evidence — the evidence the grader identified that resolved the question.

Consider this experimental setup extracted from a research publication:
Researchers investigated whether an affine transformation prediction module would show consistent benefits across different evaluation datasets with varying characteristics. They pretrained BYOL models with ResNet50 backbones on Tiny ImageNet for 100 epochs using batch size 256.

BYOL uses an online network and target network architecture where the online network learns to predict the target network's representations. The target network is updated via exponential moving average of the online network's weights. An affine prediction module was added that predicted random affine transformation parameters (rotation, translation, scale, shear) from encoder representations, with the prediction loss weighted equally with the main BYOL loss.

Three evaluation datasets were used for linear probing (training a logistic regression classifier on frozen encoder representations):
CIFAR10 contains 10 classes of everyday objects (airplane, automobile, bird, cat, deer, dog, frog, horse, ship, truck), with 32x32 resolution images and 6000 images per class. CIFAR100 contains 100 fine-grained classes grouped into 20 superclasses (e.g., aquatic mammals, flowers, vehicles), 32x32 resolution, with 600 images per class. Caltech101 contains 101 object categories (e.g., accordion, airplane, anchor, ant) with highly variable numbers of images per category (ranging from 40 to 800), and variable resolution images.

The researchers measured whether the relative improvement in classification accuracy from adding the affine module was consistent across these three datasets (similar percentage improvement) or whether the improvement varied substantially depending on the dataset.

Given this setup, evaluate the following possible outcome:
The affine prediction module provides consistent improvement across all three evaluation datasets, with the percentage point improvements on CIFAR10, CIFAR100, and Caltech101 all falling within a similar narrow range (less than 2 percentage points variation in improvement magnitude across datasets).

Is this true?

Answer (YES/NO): NO